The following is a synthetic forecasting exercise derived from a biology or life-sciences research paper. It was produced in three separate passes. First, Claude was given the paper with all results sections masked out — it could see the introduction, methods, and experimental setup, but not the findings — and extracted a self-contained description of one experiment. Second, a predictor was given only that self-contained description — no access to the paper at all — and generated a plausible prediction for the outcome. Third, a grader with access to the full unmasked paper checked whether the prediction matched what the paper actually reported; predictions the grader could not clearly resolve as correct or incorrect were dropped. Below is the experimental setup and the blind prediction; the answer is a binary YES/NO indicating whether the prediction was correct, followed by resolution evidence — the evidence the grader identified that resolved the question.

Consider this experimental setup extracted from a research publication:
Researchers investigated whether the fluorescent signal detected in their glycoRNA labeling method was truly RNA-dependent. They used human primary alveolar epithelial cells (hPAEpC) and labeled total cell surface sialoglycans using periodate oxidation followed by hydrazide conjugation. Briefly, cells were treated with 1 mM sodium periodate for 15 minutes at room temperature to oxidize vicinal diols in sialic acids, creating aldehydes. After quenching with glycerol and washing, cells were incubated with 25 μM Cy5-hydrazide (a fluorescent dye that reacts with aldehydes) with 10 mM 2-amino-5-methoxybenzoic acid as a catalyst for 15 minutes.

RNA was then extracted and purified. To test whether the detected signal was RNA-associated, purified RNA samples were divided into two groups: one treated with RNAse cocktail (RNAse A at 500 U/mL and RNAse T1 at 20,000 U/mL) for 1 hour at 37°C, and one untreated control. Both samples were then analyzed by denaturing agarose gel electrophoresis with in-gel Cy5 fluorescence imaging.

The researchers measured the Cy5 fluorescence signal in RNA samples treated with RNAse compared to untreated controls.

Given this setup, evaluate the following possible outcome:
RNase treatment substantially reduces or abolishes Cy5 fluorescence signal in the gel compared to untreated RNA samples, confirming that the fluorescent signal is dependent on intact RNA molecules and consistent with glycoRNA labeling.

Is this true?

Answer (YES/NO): YES